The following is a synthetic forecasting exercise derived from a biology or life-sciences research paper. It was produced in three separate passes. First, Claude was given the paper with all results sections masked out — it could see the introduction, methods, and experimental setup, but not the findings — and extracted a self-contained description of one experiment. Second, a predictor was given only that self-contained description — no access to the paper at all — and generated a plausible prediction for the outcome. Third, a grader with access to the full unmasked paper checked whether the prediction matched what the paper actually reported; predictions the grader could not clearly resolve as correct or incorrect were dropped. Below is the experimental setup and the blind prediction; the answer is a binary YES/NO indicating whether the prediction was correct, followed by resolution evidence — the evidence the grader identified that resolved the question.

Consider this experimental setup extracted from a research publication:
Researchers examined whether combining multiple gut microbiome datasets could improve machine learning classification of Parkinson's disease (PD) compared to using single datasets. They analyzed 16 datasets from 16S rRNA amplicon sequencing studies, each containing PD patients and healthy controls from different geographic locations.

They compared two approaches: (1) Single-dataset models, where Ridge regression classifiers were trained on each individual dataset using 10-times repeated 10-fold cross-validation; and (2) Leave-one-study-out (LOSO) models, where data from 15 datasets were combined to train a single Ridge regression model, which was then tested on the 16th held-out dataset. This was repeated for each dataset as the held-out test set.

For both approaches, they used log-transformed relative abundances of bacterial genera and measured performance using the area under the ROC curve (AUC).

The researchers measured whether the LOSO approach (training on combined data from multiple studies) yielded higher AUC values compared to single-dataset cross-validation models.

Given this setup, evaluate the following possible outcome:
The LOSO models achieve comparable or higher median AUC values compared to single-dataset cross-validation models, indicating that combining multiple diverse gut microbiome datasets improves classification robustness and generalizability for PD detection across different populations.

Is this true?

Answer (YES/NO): NO